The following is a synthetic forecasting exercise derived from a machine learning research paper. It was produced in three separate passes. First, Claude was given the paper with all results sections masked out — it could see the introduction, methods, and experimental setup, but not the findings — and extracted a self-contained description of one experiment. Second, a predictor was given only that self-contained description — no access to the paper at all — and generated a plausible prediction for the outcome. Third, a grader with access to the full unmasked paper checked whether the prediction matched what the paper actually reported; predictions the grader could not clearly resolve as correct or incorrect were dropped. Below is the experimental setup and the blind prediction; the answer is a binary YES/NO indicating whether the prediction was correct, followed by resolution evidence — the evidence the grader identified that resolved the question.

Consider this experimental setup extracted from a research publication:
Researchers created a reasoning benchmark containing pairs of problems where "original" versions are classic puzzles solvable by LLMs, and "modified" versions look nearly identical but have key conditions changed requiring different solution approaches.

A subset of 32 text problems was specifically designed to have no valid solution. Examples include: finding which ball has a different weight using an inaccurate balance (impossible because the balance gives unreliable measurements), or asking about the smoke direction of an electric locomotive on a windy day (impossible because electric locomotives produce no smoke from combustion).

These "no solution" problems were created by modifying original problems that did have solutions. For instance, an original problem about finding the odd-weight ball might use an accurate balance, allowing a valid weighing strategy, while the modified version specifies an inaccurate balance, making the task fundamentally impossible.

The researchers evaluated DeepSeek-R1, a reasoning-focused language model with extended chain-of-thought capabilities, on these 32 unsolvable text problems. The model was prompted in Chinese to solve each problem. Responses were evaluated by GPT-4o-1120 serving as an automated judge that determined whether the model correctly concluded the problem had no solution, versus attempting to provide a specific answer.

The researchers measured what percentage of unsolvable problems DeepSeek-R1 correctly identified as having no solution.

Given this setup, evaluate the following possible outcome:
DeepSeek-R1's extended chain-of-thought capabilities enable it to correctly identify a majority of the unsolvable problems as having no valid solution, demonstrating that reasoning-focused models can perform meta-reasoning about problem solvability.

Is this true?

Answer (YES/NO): NO